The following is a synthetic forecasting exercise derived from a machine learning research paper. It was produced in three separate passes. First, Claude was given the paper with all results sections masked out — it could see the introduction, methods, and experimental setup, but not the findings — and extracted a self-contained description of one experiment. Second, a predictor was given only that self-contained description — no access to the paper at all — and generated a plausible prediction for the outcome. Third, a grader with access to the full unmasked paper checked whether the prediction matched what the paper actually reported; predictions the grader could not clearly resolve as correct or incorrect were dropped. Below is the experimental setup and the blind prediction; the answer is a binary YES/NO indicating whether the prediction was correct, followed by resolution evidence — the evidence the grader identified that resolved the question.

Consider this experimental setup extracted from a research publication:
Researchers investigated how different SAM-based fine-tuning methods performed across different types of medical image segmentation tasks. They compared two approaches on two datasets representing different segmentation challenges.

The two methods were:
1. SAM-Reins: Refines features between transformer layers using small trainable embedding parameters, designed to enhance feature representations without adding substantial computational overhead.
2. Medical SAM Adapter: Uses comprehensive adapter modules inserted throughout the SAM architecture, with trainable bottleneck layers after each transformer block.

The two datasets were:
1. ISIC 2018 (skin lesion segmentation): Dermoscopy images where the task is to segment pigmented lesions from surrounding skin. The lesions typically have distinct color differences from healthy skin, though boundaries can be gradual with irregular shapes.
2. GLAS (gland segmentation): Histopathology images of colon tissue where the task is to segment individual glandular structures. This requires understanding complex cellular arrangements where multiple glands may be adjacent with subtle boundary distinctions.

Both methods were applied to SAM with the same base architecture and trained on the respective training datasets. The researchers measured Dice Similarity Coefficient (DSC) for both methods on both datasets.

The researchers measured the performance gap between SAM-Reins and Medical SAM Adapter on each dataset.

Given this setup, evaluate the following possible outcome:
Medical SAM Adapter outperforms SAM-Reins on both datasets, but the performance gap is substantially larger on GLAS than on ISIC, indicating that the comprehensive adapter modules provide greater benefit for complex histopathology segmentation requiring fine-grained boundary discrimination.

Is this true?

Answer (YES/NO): YES